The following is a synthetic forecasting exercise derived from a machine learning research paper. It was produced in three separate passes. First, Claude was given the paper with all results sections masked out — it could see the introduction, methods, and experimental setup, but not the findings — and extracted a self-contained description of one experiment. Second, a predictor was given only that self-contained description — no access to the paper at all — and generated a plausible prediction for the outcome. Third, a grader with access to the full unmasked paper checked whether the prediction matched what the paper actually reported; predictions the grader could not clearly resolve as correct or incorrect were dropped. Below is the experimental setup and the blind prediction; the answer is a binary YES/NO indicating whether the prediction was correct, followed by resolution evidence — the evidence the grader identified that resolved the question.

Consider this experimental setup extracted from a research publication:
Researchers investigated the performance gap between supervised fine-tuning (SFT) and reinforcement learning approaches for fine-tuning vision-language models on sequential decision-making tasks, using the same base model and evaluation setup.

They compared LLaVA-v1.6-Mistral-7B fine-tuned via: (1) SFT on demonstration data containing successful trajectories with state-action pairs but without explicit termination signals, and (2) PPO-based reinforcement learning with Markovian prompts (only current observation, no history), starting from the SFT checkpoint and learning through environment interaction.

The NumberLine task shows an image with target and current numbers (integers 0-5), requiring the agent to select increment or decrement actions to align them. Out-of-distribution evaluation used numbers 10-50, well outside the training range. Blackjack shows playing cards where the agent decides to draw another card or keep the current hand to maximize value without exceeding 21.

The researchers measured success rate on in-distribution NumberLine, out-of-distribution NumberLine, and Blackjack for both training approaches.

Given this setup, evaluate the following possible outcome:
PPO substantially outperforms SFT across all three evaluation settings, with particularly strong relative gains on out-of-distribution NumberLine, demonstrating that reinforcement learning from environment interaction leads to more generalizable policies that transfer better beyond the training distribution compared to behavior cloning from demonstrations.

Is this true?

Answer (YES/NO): NO